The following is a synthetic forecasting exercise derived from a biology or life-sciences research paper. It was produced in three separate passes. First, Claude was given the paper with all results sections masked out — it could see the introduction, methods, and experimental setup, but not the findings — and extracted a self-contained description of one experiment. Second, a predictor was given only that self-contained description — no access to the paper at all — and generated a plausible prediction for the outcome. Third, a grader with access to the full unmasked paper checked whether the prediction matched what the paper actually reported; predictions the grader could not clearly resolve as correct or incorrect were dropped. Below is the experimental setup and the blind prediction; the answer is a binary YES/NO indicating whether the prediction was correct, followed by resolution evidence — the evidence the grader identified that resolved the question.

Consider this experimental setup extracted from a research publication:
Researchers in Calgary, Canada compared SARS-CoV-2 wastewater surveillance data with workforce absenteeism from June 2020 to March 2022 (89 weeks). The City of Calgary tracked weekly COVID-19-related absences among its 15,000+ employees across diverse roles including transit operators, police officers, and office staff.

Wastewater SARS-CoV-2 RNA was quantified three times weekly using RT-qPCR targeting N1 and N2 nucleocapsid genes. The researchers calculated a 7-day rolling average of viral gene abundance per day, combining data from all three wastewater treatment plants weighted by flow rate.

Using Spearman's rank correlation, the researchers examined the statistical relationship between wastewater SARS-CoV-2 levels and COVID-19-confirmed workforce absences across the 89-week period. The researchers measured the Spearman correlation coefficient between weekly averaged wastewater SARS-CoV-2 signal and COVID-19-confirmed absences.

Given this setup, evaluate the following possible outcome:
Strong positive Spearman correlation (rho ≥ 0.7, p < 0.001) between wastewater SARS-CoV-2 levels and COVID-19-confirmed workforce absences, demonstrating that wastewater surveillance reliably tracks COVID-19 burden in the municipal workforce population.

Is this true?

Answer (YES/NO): YES